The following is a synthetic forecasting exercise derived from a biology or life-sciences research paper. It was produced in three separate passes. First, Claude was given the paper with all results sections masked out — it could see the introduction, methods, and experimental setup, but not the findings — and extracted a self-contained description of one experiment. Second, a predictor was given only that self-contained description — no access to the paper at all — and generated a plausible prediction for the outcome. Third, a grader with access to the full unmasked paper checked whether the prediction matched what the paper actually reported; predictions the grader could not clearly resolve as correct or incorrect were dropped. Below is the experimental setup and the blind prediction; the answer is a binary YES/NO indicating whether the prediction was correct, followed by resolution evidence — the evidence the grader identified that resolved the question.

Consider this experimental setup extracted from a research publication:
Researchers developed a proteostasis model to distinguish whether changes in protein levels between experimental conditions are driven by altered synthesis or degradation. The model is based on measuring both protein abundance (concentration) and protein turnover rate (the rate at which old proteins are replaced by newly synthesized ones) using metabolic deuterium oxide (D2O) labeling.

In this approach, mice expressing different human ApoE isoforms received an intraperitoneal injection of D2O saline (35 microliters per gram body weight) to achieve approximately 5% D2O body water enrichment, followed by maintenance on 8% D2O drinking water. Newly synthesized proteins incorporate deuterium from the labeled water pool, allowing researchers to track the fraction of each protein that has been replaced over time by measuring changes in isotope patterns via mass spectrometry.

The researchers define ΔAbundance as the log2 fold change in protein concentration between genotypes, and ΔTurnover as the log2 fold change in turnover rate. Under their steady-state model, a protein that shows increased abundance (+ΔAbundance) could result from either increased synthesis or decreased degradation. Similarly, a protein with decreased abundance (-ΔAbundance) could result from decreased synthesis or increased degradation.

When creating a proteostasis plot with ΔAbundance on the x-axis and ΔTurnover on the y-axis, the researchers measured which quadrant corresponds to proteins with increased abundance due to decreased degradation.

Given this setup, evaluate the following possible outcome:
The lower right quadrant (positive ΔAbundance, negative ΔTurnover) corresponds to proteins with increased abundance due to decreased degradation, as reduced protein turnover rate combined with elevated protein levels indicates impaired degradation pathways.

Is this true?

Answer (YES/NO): YES